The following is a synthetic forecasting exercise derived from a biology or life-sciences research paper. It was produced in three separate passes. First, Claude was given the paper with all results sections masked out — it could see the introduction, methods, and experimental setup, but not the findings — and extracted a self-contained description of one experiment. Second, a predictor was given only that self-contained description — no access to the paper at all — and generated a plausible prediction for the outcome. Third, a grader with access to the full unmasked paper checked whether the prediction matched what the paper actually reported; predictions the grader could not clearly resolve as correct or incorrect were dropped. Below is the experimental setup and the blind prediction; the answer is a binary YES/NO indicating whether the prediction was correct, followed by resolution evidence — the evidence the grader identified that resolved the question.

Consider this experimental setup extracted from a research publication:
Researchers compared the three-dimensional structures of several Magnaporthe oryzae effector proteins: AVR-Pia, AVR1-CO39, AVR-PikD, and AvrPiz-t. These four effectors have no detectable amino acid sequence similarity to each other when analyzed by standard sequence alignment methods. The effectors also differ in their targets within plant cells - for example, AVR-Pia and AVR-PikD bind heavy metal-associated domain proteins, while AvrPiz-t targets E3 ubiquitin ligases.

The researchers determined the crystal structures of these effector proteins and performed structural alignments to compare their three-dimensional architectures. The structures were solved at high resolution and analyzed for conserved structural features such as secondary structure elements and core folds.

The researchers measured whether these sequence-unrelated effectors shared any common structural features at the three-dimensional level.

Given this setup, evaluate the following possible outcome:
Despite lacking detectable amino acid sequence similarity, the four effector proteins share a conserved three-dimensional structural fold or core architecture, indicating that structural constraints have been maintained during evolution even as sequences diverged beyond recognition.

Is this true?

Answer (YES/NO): YES